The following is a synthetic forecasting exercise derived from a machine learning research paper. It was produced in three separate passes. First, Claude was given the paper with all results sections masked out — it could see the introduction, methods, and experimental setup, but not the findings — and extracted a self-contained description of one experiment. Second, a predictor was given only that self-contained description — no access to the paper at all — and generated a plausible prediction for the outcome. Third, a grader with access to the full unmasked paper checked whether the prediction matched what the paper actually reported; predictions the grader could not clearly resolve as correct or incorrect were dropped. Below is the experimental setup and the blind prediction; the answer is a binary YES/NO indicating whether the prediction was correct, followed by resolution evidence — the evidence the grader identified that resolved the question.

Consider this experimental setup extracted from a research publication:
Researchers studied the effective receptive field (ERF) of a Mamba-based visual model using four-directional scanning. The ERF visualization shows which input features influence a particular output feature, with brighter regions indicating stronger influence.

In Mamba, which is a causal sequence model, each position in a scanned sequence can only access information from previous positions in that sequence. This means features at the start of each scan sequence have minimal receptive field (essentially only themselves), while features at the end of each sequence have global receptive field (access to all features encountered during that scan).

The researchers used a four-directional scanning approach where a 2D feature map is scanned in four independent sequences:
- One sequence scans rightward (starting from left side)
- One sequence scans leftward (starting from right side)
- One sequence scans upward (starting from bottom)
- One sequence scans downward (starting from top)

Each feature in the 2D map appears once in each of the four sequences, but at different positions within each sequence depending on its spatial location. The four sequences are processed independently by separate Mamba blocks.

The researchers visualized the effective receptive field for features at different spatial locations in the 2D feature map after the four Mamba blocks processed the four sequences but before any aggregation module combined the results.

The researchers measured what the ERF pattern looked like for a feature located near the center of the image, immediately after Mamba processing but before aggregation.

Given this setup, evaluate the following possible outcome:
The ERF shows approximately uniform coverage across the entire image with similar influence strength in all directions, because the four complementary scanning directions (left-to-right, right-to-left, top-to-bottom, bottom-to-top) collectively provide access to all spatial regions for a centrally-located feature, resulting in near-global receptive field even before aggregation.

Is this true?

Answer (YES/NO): NO